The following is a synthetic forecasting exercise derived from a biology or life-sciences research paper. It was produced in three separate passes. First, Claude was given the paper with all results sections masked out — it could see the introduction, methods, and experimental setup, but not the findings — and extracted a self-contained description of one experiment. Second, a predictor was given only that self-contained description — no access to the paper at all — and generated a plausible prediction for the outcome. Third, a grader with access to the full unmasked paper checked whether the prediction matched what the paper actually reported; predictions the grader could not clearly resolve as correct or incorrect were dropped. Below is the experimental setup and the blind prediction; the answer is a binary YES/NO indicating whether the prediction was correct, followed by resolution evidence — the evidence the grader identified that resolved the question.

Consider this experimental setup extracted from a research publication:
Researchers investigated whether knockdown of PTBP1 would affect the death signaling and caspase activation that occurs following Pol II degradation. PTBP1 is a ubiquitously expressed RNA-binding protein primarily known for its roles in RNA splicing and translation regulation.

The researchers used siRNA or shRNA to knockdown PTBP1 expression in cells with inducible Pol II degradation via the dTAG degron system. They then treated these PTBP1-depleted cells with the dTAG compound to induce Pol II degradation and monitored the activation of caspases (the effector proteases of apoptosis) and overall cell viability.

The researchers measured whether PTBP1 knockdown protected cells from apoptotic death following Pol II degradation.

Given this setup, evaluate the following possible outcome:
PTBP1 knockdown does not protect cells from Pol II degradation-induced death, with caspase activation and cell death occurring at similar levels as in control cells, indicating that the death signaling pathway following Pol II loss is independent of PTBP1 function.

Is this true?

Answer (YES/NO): NO